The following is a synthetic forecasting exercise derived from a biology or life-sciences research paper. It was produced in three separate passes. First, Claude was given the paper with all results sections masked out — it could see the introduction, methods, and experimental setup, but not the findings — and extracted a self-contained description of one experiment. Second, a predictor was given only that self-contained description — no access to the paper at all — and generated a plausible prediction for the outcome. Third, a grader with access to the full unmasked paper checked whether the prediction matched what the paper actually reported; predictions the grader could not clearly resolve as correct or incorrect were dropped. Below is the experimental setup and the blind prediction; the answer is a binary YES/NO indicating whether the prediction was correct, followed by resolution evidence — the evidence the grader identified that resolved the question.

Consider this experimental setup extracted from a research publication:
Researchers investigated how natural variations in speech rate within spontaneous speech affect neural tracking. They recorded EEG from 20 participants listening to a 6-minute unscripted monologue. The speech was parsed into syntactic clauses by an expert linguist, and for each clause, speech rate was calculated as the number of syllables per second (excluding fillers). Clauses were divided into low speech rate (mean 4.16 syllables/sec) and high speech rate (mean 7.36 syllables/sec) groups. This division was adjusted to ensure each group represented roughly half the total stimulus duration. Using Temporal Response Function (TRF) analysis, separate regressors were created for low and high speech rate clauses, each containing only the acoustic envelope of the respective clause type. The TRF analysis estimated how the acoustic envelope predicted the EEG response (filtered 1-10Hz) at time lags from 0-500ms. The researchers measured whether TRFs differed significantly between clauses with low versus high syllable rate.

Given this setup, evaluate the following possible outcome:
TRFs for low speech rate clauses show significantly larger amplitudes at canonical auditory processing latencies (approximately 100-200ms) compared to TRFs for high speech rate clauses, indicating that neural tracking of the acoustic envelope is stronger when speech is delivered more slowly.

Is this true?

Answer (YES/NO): NO